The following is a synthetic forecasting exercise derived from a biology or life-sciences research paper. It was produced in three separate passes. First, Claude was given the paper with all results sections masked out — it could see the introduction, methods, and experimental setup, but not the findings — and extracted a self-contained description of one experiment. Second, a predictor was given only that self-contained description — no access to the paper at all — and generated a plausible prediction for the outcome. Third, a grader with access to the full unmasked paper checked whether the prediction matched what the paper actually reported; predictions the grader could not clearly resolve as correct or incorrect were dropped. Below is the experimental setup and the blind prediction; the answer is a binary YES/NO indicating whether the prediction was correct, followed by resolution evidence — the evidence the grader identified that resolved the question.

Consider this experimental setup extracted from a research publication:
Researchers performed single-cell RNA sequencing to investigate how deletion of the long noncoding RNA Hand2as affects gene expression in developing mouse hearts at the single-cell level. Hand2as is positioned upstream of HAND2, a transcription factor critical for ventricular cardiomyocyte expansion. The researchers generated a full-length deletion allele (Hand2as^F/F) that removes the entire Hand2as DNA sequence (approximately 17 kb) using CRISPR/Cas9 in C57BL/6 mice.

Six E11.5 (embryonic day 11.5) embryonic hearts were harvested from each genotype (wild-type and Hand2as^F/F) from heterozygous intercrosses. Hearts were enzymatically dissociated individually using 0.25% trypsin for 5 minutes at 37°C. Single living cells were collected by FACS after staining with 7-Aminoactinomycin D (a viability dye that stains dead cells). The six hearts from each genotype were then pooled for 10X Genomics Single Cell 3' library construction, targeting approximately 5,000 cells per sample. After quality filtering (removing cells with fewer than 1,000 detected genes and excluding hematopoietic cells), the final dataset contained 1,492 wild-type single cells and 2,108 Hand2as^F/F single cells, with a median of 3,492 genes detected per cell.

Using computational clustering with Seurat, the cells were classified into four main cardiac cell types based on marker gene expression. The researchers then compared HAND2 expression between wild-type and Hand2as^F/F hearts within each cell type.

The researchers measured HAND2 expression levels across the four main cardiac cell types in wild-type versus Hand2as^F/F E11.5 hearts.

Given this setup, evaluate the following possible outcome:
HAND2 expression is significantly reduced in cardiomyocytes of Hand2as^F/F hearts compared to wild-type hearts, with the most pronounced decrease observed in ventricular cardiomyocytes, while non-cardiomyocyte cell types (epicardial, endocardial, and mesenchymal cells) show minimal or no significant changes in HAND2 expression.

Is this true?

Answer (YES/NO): NO